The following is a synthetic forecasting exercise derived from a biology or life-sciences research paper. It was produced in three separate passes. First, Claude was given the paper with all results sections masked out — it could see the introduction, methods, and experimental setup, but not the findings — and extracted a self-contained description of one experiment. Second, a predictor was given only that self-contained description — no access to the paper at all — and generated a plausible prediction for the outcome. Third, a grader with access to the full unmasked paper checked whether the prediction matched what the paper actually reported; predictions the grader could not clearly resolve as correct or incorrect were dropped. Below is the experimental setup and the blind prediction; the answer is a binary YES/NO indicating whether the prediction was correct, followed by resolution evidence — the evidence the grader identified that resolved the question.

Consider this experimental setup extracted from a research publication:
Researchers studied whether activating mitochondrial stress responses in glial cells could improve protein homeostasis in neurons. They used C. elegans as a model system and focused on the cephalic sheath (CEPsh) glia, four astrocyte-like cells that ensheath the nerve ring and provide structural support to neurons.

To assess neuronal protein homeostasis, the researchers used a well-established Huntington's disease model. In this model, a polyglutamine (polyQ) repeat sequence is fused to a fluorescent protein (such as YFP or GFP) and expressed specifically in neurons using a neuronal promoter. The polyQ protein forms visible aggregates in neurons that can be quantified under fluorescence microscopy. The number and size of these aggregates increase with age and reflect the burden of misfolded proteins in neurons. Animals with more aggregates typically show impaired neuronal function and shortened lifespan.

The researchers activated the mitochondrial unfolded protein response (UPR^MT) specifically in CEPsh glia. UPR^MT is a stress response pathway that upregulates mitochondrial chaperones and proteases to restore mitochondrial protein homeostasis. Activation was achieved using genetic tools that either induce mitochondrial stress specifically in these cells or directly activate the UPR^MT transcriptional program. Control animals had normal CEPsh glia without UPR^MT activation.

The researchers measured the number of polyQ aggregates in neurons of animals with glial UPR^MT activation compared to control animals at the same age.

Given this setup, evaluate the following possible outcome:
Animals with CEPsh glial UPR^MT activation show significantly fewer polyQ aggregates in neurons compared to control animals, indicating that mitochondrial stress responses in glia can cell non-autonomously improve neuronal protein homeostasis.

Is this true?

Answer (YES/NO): YES